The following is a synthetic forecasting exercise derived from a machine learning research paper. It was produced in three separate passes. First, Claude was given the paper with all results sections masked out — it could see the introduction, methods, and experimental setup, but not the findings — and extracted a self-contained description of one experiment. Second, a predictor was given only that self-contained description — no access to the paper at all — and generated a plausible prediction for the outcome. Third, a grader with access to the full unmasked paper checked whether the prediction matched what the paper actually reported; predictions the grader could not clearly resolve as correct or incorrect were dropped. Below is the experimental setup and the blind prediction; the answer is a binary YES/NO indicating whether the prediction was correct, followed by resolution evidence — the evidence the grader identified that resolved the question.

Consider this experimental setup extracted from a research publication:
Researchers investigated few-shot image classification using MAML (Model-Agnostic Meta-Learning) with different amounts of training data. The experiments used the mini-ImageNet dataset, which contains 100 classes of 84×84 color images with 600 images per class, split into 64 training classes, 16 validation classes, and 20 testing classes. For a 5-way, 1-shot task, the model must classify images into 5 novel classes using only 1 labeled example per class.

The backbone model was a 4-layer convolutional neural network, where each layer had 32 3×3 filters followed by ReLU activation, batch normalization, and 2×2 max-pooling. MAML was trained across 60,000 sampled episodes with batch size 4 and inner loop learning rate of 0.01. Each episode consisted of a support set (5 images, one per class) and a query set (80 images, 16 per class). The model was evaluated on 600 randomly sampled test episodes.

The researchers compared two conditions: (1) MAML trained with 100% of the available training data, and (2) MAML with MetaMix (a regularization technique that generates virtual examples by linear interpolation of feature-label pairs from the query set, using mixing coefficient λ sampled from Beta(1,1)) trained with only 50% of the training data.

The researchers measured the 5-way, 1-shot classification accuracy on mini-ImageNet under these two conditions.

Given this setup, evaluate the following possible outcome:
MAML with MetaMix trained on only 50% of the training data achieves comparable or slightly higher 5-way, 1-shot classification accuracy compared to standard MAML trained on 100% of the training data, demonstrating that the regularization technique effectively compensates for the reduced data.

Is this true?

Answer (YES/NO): YES